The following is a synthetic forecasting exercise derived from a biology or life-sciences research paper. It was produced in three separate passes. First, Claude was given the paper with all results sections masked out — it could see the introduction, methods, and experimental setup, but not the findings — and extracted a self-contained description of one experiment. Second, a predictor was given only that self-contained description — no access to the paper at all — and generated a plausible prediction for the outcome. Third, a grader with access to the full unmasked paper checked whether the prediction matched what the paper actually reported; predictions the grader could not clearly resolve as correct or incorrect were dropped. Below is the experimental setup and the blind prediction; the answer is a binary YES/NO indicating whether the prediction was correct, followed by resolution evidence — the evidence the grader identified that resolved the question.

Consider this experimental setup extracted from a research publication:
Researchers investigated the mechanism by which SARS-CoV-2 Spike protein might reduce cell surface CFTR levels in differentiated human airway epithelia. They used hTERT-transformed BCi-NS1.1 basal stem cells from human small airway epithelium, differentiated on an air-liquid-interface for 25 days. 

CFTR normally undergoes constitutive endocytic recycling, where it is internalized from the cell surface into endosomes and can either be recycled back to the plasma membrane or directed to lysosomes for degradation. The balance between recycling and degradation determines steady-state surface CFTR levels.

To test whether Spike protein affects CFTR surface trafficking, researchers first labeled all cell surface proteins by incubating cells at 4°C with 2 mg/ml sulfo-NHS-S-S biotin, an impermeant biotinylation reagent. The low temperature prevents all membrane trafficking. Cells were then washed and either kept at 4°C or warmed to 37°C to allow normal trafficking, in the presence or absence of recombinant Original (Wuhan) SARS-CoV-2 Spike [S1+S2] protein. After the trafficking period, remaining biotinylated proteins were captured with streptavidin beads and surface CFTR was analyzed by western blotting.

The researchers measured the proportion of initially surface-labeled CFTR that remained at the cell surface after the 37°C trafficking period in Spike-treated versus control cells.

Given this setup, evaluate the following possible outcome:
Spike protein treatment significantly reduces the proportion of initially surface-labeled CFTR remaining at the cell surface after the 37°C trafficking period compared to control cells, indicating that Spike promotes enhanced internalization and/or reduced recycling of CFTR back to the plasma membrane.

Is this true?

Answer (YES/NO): YES